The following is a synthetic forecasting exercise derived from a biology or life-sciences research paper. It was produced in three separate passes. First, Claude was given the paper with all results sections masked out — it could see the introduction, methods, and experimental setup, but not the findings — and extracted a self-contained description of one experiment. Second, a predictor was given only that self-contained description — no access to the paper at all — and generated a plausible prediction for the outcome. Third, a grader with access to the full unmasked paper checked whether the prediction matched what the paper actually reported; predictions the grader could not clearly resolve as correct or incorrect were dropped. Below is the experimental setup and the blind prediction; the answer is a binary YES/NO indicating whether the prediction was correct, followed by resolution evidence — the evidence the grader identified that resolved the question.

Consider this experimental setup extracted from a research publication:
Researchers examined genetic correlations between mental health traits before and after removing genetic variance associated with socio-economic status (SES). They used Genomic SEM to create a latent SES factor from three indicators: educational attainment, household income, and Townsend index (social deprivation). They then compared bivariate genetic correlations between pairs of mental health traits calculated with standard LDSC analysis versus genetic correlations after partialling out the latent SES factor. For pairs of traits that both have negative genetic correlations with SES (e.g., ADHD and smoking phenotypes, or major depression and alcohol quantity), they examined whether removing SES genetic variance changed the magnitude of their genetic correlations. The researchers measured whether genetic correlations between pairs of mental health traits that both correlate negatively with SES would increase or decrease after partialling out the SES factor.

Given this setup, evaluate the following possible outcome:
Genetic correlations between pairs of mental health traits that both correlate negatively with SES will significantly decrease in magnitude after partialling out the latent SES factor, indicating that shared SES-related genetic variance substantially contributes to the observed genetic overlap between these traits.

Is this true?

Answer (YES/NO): YES